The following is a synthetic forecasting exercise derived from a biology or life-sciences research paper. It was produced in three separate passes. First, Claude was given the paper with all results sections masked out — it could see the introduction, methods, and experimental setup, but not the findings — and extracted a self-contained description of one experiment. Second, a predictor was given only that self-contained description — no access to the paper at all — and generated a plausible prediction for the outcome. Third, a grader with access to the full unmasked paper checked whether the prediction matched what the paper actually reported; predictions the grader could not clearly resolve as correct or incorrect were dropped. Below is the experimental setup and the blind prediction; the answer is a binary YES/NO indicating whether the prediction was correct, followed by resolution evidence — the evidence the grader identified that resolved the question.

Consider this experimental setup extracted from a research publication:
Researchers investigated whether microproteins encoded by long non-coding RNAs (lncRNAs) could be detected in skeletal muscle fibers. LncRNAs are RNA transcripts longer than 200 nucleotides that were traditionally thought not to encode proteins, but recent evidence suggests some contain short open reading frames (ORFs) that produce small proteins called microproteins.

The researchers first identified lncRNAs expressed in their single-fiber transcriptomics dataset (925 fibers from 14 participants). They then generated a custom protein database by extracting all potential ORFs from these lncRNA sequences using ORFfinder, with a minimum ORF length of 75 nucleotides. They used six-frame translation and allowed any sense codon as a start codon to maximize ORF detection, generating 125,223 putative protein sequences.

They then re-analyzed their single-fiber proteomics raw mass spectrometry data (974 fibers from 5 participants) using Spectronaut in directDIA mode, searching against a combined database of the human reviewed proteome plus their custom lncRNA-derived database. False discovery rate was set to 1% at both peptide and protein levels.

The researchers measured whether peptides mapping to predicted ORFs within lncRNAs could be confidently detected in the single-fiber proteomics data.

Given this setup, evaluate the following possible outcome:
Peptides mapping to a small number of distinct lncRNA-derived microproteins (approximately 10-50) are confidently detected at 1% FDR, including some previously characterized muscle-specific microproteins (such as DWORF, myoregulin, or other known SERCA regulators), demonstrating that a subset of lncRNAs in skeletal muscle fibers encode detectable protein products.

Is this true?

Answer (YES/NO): NO